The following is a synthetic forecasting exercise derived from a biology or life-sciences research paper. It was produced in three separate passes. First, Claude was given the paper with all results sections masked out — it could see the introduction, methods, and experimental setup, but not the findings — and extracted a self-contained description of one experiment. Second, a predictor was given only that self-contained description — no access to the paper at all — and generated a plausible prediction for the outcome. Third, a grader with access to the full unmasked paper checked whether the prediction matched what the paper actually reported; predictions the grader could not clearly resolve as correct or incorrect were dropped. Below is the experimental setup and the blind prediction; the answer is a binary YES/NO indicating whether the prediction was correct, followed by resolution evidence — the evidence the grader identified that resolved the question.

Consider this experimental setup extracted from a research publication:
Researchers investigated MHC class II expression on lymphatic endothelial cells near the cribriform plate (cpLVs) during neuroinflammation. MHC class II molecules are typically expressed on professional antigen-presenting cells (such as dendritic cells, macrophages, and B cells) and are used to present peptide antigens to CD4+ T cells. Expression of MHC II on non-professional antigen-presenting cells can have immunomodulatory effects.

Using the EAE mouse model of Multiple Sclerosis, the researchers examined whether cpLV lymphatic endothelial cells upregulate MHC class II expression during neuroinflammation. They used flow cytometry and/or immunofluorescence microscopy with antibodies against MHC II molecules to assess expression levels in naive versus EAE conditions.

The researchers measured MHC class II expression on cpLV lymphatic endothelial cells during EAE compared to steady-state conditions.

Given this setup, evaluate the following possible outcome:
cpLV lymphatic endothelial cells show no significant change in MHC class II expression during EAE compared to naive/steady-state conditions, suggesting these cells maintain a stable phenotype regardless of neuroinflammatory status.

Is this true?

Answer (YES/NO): NO